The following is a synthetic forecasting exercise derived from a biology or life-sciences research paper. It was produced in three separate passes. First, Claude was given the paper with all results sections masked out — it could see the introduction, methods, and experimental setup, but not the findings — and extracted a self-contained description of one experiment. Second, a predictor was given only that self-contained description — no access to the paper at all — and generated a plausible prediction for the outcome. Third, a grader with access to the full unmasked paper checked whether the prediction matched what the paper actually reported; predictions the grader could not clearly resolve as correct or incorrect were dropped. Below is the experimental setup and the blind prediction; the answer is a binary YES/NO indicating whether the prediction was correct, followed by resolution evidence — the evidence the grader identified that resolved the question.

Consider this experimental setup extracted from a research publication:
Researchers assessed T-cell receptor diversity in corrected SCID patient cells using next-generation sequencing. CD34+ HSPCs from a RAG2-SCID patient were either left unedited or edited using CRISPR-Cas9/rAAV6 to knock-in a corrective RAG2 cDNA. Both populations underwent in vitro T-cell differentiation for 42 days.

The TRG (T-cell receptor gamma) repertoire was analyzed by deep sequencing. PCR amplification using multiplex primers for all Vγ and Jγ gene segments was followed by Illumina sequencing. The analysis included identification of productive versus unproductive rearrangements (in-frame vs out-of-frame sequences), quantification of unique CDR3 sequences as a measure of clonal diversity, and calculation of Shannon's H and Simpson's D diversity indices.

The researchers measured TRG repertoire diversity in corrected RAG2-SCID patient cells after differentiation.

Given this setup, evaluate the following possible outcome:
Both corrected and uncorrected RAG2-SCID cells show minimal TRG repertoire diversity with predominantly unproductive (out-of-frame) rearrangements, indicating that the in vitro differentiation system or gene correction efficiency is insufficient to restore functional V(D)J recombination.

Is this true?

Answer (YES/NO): NO